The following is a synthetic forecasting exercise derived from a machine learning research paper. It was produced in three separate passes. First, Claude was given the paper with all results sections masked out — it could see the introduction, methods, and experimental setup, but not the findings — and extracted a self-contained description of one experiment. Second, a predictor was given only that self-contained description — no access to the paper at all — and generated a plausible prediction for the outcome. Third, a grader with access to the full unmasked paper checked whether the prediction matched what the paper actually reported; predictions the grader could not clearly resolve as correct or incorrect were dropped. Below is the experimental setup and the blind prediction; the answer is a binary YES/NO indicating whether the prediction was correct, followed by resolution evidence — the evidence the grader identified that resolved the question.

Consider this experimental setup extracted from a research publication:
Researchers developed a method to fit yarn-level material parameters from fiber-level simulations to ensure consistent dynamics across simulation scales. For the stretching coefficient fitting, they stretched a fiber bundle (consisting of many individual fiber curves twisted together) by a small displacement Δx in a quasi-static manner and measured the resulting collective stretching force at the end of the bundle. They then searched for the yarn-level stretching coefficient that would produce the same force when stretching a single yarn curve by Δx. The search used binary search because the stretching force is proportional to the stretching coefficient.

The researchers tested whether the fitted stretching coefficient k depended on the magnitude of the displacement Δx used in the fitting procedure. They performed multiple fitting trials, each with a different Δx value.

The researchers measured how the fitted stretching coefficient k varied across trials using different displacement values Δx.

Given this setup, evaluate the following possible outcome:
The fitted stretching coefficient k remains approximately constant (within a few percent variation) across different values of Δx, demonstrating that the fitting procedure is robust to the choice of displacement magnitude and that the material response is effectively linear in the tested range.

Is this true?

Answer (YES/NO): YES